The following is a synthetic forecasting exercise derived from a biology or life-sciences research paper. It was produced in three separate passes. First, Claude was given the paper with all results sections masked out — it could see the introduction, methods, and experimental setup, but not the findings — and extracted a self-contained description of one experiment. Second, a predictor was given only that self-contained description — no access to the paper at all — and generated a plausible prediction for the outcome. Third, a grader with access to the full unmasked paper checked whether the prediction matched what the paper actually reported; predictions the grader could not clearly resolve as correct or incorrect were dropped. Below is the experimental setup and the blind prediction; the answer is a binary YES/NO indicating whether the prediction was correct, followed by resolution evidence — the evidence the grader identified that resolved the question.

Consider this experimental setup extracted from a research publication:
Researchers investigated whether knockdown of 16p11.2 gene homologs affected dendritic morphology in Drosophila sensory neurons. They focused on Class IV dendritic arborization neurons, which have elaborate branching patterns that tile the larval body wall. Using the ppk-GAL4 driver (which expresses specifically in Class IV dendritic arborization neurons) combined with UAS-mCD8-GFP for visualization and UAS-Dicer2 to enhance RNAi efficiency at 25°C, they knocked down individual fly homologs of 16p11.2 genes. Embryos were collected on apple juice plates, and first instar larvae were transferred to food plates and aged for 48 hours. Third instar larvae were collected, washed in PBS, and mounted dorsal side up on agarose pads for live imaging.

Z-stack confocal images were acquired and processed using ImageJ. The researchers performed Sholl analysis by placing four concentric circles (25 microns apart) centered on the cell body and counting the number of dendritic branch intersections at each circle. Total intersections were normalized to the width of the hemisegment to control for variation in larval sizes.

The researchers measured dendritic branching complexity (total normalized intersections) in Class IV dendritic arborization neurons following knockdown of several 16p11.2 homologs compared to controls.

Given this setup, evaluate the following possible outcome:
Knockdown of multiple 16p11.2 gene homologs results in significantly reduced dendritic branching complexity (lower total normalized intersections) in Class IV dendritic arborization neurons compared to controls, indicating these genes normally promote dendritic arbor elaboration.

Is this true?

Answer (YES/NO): NO